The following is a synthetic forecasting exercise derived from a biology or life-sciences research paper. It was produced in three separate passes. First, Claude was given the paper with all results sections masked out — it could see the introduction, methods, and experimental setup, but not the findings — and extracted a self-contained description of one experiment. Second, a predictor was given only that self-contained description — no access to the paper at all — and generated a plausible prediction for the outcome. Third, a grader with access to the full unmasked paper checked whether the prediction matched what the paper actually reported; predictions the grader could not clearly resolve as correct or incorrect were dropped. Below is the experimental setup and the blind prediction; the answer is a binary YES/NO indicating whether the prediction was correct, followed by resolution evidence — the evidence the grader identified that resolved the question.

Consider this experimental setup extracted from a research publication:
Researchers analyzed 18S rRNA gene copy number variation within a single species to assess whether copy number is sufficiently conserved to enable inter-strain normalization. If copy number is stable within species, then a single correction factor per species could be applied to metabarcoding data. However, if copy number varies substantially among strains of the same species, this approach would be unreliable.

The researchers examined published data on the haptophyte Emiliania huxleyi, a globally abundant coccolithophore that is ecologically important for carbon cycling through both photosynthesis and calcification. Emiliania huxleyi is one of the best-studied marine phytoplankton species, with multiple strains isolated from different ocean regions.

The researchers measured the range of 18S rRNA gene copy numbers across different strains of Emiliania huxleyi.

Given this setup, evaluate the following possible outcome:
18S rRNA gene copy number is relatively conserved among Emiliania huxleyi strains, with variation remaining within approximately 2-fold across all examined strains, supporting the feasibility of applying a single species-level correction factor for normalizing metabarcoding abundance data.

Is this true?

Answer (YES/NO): NO